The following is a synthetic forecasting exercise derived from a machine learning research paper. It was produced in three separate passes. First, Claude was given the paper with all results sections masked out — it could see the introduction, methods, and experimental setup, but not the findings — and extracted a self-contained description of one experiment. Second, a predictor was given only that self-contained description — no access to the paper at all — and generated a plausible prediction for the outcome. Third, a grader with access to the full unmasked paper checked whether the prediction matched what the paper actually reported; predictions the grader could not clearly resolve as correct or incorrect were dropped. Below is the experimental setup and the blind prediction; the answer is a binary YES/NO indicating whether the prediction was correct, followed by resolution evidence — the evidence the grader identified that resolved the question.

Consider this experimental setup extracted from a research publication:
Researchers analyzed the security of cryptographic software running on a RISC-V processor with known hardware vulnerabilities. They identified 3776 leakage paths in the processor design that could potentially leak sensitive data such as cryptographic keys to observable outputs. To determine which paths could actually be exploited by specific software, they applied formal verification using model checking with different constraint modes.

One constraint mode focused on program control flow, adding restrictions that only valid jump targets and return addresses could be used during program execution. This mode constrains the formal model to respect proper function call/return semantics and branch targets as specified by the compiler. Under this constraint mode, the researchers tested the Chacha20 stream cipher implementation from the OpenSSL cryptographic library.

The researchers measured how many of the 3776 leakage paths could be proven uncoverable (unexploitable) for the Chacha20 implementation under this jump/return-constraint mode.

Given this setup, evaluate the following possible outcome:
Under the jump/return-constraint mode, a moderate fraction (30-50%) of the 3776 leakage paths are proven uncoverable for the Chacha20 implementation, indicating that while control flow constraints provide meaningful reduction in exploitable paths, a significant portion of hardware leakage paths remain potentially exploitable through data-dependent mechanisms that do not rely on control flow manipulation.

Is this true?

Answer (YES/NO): NO